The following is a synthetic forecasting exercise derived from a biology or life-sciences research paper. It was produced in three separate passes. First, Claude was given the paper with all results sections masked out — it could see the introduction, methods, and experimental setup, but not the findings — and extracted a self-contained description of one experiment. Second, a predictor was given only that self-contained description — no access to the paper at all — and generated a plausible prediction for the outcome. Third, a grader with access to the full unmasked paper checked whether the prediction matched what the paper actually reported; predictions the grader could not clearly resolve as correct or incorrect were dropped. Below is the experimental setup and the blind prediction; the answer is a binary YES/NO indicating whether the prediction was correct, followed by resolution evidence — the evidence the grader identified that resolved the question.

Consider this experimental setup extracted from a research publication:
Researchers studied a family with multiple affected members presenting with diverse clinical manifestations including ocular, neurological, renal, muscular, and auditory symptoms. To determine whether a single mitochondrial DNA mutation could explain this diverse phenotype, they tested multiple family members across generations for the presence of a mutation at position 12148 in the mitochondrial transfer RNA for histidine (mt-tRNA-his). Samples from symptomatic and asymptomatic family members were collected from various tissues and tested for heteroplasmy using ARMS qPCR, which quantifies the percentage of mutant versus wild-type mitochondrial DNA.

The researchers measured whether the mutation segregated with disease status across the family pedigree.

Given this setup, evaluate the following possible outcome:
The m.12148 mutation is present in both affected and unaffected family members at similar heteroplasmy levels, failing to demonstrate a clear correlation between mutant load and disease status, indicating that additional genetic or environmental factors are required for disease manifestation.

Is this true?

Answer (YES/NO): NO